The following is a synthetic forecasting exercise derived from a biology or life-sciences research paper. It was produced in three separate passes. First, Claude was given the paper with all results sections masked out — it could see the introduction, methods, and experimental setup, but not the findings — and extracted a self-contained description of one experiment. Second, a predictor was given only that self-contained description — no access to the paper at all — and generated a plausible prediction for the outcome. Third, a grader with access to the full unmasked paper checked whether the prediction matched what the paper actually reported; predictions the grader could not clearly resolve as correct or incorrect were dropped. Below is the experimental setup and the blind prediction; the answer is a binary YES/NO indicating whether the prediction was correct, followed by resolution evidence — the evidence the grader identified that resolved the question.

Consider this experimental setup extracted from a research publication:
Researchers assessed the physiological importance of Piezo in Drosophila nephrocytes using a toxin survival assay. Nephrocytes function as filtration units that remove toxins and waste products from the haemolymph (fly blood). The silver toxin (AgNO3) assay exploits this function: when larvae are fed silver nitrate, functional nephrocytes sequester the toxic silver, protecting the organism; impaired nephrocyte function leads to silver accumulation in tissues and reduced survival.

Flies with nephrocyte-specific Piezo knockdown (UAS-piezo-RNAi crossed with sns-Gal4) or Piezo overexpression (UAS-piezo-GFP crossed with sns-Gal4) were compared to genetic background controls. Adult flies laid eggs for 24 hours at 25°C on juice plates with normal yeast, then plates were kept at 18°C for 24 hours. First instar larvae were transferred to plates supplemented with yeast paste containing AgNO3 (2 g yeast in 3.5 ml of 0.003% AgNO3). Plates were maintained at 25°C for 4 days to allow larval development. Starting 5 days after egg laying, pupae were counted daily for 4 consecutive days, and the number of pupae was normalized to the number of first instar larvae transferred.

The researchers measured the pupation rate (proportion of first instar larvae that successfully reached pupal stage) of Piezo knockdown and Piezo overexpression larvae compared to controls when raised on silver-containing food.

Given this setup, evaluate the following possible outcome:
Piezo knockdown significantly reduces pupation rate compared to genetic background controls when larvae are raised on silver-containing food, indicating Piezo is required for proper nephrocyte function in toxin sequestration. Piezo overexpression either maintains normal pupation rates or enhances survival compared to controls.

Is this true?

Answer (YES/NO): NO